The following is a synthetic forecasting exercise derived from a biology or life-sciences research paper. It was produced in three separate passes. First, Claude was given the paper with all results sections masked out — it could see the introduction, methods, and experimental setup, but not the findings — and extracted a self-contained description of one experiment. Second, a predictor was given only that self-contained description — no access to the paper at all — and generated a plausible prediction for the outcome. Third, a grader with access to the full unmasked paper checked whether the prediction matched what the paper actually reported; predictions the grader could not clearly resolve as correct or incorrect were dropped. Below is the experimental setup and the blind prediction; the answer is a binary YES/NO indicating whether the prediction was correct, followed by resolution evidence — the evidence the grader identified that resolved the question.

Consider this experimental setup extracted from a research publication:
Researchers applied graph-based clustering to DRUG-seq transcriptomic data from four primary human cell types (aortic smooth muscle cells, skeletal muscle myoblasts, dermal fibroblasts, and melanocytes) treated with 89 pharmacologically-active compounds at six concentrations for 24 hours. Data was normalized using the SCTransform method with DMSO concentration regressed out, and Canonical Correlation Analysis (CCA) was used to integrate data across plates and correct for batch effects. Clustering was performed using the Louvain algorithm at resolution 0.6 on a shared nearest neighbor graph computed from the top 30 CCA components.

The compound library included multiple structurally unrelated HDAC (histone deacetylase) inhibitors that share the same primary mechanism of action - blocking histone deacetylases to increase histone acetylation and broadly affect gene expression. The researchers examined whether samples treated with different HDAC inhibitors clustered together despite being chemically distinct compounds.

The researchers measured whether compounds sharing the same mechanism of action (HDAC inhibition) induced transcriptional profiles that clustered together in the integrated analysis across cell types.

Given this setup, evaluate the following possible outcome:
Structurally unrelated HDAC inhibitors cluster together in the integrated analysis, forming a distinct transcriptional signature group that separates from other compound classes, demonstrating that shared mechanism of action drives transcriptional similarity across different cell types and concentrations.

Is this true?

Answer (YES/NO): YES